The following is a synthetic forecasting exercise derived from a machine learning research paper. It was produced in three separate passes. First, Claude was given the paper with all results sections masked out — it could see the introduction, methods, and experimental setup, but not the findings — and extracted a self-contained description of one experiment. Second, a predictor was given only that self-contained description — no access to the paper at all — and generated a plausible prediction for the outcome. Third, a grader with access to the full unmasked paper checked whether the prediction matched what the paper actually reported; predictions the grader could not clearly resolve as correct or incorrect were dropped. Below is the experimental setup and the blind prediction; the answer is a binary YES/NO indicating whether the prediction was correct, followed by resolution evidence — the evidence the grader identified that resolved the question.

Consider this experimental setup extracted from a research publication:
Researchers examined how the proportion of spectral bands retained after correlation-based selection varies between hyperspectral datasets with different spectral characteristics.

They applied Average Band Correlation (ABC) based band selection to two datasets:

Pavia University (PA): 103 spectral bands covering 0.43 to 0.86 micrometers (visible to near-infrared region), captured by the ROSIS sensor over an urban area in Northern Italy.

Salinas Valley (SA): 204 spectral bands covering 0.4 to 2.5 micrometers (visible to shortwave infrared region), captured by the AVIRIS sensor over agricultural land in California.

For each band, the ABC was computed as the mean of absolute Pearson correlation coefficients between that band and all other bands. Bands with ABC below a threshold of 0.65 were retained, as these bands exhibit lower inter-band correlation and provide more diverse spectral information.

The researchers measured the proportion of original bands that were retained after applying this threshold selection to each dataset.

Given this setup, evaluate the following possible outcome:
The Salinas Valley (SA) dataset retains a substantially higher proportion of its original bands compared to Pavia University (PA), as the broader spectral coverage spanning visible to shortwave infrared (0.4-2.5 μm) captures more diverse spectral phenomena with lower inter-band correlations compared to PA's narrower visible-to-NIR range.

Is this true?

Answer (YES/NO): NO